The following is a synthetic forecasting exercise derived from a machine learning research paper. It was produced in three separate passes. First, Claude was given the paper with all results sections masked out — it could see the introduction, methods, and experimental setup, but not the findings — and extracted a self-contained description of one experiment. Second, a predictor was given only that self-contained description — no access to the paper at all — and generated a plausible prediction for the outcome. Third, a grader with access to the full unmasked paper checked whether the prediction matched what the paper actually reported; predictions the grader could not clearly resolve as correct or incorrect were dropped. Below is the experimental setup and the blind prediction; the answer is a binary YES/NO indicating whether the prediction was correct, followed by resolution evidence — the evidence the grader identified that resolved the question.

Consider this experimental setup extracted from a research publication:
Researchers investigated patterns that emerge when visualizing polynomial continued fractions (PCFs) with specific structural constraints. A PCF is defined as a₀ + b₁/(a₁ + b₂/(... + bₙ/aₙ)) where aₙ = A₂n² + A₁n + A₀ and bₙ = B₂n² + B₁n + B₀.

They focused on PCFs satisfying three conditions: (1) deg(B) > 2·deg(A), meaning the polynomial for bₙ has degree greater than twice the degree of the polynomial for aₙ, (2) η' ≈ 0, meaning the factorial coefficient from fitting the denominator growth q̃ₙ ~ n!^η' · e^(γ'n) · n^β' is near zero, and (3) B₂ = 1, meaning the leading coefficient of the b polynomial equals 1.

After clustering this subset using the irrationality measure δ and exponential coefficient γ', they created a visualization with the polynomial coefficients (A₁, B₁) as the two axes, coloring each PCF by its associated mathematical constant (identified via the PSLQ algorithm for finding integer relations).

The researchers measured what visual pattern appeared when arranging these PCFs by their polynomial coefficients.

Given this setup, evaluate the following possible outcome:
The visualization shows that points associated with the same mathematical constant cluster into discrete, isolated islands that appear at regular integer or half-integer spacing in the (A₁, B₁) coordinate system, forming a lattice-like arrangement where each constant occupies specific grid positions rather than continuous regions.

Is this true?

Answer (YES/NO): NO